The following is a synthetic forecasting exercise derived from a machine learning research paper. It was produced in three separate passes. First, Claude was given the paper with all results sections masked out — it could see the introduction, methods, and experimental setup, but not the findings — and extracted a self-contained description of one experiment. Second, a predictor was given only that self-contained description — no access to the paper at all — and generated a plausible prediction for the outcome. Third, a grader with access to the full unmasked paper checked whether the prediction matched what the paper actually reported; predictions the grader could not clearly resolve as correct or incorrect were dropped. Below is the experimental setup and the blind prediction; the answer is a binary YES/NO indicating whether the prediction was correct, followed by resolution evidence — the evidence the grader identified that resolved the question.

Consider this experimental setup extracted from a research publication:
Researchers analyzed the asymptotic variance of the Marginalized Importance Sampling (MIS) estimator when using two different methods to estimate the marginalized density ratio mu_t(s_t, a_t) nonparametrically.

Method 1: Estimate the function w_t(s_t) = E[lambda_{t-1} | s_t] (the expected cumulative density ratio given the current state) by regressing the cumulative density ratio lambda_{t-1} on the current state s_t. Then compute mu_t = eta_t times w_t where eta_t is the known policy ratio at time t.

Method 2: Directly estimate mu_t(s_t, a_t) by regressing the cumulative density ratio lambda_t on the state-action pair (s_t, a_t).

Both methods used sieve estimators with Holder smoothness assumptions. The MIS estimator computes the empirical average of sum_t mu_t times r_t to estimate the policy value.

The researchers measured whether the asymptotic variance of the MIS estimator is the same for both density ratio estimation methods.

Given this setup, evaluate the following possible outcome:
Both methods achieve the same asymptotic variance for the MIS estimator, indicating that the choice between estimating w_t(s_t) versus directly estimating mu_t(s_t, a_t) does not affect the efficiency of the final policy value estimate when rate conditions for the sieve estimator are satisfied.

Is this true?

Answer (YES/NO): NO